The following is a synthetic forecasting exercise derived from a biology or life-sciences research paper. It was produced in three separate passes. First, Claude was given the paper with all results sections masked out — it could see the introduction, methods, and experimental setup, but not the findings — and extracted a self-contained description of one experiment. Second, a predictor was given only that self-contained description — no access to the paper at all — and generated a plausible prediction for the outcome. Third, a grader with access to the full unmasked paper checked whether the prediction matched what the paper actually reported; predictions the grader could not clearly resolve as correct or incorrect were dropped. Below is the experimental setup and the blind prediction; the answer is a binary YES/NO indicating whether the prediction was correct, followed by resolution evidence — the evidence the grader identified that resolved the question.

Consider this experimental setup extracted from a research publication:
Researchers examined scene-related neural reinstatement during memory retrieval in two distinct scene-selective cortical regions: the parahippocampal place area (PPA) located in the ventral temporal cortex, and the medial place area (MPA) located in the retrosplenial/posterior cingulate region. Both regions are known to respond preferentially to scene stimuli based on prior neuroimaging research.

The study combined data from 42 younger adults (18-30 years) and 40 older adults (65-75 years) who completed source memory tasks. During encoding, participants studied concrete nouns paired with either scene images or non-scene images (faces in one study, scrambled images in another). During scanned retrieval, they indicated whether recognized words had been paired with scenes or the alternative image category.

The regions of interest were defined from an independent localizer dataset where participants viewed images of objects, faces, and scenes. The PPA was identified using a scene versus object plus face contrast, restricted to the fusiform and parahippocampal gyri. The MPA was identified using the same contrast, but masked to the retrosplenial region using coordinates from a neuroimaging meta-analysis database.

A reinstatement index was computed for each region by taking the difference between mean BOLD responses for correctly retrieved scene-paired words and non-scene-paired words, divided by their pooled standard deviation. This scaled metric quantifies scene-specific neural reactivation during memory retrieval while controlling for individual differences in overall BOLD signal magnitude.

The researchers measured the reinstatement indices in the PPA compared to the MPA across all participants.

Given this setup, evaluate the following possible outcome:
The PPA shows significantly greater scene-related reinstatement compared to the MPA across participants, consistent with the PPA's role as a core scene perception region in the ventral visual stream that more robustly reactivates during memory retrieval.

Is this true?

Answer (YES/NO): NO